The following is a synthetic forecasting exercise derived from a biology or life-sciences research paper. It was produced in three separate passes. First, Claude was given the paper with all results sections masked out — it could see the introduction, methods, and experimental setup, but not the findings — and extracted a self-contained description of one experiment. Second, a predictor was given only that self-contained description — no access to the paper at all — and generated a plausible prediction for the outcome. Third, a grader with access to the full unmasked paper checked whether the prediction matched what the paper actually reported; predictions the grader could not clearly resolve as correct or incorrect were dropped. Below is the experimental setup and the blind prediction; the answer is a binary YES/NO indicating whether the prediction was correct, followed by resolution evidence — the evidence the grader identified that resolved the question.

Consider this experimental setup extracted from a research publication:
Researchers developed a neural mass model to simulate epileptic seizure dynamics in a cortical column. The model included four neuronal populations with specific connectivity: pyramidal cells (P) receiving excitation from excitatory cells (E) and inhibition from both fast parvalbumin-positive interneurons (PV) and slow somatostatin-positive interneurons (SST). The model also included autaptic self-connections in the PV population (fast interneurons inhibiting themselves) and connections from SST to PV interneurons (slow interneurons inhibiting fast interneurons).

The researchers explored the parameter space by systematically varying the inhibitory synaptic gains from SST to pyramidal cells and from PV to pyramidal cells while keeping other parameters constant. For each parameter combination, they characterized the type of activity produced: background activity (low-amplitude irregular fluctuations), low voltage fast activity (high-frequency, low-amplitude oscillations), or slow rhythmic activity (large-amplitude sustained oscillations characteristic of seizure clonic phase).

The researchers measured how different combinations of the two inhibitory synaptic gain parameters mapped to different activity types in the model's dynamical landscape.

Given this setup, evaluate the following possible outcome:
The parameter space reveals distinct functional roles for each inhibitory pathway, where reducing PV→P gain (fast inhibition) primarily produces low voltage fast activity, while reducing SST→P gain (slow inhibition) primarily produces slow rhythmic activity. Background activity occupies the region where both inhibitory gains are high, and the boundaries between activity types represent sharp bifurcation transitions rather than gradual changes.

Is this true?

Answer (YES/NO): NO